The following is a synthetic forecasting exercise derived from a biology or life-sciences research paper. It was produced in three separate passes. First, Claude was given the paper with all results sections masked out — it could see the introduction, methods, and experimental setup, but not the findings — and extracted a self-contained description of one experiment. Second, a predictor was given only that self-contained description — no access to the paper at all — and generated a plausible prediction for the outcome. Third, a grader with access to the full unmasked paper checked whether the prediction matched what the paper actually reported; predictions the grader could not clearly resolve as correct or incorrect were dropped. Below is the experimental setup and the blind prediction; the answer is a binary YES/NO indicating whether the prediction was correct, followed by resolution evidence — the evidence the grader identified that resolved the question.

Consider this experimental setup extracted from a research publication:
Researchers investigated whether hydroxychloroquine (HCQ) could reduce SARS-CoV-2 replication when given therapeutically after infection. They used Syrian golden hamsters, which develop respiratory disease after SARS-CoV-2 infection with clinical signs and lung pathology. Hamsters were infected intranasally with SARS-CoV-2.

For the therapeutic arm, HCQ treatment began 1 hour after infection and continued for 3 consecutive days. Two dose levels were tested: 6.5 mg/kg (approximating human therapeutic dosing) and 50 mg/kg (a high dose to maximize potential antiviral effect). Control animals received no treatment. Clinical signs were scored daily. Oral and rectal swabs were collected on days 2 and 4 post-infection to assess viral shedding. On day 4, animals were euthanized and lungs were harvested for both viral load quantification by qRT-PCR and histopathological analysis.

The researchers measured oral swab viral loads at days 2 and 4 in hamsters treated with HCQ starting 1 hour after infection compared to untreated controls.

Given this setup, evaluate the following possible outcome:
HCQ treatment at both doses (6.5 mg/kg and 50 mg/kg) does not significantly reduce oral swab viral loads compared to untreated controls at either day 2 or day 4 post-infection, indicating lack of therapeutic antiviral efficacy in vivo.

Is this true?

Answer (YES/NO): YES